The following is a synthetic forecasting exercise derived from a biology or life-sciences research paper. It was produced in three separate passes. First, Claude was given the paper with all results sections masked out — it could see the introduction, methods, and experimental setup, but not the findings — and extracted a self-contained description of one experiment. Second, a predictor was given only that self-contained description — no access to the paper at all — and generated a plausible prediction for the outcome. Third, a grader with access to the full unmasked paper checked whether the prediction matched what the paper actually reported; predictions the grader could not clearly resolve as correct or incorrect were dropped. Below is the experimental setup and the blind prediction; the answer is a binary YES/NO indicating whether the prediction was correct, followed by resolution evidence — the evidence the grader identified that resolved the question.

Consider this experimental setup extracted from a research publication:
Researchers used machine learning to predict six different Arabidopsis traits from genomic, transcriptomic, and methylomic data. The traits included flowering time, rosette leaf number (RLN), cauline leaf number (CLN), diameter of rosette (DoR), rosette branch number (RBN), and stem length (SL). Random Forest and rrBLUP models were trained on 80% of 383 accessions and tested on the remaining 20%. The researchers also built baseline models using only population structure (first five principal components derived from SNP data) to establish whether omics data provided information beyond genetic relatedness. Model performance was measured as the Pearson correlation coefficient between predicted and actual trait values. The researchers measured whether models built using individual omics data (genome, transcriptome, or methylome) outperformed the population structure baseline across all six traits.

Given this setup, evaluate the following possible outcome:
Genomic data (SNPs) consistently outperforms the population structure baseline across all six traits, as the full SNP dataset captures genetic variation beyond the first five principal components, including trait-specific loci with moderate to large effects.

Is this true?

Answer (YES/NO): NO